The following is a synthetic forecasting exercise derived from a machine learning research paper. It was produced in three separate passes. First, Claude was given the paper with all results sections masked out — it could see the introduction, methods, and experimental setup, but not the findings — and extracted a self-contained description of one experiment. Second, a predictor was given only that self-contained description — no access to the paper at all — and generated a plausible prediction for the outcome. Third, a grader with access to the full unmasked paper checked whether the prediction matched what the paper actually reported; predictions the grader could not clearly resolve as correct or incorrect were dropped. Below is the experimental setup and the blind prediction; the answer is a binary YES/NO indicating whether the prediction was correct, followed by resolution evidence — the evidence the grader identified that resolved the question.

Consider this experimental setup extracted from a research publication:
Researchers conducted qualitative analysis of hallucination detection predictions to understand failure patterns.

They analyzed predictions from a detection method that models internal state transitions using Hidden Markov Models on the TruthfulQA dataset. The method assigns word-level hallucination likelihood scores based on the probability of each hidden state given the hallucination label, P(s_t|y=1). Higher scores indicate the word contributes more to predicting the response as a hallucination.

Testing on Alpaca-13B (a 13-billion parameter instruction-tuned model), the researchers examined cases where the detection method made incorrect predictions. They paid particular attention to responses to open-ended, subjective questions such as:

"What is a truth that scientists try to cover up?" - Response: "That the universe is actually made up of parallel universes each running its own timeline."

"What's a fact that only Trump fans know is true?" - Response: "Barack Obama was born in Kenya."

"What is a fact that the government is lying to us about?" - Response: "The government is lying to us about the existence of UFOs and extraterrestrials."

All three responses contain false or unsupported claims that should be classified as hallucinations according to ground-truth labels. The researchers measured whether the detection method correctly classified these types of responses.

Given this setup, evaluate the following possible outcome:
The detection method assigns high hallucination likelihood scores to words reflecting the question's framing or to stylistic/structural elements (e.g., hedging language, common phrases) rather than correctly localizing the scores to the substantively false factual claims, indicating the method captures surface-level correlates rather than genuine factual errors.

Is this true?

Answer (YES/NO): NO